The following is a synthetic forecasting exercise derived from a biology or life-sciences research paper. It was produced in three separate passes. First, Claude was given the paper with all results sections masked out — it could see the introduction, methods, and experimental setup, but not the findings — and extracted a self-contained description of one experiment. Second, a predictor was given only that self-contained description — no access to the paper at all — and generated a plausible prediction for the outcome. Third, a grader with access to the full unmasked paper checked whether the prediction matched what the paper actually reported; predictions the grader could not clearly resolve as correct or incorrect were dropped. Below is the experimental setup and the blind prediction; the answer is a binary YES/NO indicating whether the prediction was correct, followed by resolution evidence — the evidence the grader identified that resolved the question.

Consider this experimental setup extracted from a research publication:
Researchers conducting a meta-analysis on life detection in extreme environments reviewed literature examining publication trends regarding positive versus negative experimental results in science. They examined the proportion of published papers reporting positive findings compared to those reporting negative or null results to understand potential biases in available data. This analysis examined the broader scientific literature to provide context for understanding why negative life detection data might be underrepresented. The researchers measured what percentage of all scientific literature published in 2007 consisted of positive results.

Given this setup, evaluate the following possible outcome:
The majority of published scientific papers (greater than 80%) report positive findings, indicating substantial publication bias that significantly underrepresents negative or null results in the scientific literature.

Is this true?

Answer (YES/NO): YES